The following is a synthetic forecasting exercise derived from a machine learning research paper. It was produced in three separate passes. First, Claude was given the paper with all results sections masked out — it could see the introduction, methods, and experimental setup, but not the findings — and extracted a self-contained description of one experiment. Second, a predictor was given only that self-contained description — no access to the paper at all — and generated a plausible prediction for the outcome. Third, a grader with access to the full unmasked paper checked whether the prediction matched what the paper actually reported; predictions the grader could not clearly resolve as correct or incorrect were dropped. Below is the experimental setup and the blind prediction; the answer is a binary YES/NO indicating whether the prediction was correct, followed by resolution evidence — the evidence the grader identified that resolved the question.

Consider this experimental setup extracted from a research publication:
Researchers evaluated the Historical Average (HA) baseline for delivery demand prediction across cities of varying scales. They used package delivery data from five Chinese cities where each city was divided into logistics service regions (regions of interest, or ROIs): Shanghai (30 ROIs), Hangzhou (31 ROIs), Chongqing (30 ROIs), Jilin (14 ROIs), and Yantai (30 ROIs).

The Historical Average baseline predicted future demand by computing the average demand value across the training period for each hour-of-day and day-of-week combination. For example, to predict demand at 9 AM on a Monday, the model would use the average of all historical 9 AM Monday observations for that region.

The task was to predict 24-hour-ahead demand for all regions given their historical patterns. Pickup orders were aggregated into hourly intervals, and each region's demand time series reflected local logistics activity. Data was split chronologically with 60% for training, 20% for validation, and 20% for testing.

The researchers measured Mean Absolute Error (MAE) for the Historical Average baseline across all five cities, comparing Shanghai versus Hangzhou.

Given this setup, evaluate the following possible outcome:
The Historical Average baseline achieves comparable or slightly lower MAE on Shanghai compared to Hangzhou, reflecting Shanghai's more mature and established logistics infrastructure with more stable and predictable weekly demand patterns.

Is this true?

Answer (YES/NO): YES